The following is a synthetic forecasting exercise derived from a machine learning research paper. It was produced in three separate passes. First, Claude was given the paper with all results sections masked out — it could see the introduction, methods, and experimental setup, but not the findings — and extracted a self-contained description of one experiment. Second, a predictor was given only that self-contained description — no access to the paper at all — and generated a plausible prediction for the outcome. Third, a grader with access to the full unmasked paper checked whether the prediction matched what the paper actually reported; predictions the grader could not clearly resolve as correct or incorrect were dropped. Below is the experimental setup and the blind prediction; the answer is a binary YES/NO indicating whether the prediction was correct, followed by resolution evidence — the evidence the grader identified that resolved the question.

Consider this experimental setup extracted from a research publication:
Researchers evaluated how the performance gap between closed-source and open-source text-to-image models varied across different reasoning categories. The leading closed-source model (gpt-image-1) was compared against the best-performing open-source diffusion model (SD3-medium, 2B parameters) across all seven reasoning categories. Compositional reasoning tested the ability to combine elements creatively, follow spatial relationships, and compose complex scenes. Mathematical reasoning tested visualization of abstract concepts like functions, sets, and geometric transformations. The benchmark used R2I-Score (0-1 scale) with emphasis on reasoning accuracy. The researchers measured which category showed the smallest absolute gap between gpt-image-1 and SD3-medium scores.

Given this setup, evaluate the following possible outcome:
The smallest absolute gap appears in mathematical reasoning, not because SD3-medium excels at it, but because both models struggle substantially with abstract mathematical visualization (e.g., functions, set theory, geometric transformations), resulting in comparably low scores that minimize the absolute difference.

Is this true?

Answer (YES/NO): NO